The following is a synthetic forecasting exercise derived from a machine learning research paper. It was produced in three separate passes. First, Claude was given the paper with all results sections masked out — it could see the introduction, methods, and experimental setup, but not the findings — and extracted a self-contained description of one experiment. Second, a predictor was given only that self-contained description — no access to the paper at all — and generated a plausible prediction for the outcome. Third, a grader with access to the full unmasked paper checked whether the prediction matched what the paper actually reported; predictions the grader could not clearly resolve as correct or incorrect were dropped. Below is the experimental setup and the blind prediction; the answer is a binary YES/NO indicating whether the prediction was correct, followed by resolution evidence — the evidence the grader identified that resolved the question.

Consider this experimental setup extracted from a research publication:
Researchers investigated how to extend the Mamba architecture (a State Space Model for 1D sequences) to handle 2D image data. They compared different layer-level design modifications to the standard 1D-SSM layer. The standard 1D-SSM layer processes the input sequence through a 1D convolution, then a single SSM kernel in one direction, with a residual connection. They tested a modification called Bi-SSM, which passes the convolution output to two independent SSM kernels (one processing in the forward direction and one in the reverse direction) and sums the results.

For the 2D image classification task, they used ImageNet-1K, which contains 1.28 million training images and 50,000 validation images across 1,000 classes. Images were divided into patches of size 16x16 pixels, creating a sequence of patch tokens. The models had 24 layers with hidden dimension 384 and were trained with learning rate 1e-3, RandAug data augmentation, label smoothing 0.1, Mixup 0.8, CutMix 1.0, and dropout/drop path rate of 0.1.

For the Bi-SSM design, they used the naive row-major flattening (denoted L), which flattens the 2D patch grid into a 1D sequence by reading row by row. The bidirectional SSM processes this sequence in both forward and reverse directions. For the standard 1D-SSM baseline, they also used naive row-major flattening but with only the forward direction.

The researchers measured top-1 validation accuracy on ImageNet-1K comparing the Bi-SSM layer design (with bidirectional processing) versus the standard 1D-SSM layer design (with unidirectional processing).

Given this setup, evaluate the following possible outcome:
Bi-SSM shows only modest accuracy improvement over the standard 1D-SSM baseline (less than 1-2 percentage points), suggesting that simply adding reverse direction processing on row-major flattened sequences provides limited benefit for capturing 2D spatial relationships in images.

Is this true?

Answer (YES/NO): NO